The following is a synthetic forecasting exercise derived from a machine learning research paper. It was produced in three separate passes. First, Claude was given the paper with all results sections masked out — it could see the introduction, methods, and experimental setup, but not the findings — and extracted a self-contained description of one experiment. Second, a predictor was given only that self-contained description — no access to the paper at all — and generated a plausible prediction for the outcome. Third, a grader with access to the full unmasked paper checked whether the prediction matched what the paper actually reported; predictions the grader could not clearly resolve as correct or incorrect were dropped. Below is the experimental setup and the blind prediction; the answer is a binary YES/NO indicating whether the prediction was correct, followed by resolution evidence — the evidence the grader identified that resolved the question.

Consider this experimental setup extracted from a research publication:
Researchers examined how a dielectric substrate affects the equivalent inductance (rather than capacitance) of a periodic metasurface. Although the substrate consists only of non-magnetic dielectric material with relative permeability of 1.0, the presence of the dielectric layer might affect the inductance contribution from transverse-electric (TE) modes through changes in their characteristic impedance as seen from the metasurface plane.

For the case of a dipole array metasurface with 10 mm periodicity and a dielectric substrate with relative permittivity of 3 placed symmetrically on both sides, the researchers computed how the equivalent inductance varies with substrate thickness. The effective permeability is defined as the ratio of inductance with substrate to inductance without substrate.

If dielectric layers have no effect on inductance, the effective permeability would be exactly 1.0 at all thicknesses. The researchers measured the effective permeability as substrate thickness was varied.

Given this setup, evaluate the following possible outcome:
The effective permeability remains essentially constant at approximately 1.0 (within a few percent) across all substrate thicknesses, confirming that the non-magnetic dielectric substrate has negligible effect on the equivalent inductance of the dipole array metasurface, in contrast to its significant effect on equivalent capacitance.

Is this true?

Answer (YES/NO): NO